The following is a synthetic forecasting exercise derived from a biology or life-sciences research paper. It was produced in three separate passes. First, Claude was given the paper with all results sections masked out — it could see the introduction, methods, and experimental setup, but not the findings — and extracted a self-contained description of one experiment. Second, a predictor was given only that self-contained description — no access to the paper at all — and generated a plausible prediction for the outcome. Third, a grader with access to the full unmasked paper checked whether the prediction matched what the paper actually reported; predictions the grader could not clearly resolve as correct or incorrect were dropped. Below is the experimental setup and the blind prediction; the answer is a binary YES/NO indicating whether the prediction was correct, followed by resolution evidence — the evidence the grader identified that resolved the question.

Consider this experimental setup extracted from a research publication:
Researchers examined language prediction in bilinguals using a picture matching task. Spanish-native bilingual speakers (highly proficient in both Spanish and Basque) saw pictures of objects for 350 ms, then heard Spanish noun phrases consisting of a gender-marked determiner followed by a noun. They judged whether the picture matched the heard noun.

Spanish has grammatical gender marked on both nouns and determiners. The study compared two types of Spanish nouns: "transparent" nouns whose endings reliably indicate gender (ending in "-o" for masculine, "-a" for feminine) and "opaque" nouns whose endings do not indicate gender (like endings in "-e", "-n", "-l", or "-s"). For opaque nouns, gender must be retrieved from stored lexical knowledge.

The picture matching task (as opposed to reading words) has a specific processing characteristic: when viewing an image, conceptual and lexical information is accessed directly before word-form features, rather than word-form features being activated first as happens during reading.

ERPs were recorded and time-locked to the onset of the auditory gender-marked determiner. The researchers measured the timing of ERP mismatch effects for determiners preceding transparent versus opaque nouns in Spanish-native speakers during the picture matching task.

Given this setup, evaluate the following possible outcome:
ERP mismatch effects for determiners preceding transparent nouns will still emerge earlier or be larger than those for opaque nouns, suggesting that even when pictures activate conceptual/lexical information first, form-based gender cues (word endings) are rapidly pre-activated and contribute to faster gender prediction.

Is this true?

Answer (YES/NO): NO